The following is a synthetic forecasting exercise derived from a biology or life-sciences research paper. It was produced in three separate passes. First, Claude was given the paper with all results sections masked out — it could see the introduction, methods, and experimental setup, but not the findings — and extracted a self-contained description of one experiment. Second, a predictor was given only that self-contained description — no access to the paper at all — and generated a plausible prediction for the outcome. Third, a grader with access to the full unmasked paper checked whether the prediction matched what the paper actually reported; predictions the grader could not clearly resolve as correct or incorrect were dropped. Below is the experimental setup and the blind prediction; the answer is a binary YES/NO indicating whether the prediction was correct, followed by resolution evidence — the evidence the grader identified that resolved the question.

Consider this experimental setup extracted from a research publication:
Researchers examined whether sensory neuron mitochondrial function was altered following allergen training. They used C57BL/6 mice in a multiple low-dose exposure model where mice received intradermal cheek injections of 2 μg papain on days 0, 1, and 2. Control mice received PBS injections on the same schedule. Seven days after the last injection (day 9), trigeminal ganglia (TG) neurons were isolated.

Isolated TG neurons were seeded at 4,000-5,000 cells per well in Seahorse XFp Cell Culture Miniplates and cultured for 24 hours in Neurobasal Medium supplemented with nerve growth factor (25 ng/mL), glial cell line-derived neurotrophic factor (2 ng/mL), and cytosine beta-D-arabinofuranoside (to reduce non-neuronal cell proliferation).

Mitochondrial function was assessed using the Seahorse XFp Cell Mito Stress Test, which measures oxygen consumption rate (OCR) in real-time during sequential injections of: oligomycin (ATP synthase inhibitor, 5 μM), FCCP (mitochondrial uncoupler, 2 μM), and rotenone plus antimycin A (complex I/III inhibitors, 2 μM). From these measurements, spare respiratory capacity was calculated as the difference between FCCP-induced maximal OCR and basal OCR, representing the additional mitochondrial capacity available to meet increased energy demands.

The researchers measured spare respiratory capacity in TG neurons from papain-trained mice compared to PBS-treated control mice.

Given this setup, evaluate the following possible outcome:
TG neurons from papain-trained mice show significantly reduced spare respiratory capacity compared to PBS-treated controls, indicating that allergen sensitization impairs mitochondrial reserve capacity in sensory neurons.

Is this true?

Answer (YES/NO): NO